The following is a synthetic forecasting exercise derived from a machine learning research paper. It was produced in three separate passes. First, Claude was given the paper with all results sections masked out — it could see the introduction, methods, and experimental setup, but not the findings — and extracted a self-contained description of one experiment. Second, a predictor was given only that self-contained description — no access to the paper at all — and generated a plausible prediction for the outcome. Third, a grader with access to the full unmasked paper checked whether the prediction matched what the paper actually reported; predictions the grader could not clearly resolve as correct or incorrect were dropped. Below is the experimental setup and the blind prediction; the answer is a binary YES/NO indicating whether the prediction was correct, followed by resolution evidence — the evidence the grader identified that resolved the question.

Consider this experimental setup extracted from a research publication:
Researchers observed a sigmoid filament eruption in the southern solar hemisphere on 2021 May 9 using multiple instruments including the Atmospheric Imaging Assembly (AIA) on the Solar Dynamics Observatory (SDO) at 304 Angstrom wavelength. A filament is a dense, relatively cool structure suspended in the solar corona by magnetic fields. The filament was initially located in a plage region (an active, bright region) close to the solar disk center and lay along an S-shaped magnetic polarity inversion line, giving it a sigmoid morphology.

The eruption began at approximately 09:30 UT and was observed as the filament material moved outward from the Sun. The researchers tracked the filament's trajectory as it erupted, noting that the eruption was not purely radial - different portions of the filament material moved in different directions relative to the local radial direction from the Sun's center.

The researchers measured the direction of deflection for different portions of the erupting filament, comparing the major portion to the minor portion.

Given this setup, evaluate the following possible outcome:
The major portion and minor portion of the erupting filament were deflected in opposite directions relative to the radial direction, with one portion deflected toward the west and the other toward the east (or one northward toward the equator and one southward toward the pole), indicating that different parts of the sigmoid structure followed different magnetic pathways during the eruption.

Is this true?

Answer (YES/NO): YES